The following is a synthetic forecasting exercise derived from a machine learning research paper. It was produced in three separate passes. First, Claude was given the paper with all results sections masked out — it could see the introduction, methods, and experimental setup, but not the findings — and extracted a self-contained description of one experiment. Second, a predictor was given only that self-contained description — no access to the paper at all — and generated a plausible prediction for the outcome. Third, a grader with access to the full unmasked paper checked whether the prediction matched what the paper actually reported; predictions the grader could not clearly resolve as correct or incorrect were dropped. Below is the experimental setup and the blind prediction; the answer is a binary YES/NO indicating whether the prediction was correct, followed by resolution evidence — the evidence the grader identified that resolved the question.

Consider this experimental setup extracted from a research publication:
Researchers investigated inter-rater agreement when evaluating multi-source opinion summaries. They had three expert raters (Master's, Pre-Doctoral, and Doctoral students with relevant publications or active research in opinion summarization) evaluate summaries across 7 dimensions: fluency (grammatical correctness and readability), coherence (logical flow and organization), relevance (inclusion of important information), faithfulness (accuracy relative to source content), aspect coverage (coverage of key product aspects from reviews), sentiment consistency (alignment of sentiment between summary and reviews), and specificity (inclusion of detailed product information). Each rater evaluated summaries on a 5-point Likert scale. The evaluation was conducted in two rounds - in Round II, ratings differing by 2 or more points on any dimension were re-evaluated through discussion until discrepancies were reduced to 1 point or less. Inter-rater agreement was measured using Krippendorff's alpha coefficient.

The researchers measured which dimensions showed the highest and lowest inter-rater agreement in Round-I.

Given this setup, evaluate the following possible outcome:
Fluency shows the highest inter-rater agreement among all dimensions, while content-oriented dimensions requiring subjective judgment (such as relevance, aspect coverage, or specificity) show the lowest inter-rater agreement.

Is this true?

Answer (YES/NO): NO